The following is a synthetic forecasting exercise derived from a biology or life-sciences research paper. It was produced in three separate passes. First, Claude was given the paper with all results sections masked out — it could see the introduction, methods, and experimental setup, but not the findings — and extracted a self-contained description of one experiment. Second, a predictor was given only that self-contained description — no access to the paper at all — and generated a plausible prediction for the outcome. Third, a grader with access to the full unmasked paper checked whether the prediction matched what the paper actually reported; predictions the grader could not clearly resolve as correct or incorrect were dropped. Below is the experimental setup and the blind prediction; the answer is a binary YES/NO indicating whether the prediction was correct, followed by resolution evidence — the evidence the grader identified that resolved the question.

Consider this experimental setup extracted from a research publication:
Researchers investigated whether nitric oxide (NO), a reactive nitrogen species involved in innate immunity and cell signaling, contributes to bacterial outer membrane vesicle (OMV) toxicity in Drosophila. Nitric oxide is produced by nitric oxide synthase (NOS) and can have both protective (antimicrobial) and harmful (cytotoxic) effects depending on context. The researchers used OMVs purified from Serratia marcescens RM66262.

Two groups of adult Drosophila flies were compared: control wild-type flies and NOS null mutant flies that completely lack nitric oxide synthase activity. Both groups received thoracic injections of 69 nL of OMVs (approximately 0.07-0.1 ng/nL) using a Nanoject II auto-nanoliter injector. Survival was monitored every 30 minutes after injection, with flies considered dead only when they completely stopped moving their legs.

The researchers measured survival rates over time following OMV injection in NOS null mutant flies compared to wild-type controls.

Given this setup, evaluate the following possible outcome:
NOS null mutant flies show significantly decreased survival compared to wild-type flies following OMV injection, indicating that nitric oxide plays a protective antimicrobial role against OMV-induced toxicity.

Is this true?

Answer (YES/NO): YES